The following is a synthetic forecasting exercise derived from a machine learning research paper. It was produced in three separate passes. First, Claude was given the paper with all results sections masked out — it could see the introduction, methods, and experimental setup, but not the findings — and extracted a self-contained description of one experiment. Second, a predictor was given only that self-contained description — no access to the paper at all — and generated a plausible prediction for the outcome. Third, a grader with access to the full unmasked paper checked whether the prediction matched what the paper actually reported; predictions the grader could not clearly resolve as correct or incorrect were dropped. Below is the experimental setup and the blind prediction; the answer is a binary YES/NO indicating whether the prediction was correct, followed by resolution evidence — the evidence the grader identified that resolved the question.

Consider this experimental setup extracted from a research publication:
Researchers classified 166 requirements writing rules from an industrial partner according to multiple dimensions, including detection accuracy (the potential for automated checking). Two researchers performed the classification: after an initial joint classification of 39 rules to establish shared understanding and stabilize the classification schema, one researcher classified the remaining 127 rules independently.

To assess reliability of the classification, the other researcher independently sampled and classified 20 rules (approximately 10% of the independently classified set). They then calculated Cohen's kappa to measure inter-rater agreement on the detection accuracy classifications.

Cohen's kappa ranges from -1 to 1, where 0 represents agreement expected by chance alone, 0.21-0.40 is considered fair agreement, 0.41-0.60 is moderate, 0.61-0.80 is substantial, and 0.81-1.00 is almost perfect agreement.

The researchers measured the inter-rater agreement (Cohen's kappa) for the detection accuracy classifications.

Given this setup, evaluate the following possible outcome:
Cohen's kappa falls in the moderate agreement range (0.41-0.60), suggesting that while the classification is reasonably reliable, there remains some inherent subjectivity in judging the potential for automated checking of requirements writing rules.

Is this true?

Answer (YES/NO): NO